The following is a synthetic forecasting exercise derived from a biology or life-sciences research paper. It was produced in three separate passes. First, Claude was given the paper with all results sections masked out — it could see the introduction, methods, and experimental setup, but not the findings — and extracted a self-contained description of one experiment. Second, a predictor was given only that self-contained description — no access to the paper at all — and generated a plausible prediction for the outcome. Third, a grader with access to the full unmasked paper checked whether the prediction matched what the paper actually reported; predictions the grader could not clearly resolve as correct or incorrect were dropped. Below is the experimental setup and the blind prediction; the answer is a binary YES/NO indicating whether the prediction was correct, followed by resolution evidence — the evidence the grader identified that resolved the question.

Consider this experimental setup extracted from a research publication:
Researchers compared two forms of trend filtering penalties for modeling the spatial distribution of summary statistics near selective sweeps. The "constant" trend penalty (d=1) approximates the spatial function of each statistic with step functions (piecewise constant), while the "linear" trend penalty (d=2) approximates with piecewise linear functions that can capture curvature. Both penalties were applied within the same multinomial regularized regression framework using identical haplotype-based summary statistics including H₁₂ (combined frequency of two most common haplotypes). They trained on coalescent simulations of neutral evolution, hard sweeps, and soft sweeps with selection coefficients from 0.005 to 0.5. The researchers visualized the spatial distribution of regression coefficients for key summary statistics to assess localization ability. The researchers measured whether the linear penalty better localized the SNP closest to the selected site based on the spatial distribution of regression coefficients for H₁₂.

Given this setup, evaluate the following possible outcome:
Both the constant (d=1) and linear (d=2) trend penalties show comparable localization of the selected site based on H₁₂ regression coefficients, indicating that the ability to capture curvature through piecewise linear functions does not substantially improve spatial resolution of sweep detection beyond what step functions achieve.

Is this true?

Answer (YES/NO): NO